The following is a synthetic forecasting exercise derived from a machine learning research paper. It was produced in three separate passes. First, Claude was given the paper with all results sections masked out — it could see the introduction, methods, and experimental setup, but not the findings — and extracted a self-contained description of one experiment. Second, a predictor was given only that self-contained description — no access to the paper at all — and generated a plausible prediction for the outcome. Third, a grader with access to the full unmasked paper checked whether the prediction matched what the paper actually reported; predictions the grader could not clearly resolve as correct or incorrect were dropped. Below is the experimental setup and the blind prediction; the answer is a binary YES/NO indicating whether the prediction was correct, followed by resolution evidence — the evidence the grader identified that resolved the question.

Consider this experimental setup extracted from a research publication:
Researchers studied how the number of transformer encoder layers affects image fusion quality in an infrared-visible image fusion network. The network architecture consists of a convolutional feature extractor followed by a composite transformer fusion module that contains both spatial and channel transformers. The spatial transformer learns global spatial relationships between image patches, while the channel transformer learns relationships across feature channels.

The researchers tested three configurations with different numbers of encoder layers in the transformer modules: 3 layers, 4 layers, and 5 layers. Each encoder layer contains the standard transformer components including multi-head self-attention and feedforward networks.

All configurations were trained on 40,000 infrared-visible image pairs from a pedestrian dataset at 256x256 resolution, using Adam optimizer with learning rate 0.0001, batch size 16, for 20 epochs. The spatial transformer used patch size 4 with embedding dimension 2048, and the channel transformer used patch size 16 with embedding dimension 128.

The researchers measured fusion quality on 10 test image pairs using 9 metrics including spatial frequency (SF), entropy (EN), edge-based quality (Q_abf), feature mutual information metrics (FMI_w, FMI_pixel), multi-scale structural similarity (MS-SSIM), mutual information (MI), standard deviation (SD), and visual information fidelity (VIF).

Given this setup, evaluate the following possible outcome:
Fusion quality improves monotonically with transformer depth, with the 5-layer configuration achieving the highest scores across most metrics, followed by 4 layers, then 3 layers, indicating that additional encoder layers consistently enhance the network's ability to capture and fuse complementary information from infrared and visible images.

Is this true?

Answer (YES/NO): NO